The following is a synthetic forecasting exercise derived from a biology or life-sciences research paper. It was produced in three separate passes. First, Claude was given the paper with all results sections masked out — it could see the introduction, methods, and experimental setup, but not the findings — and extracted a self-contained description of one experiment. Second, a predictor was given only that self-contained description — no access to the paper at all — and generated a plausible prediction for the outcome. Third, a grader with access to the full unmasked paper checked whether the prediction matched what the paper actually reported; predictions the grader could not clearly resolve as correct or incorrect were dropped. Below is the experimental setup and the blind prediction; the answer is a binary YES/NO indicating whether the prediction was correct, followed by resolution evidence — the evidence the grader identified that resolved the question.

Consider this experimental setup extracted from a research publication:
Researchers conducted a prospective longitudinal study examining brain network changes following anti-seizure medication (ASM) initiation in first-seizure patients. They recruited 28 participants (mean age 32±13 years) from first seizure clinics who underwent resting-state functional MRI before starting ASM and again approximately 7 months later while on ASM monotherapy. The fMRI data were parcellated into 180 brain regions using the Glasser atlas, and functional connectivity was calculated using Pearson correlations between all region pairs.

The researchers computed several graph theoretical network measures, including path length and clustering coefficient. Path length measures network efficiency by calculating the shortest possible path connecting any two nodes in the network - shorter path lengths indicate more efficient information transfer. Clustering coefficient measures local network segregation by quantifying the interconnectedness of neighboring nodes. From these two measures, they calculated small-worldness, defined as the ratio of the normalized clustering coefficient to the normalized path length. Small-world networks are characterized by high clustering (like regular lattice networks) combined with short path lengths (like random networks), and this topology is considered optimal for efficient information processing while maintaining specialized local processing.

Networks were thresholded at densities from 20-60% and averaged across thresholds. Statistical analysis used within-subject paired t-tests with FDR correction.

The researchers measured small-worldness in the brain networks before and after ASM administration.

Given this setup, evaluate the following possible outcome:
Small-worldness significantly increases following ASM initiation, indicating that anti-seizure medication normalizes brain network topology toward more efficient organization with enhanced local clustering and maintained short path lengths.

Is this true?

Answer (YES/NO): YES